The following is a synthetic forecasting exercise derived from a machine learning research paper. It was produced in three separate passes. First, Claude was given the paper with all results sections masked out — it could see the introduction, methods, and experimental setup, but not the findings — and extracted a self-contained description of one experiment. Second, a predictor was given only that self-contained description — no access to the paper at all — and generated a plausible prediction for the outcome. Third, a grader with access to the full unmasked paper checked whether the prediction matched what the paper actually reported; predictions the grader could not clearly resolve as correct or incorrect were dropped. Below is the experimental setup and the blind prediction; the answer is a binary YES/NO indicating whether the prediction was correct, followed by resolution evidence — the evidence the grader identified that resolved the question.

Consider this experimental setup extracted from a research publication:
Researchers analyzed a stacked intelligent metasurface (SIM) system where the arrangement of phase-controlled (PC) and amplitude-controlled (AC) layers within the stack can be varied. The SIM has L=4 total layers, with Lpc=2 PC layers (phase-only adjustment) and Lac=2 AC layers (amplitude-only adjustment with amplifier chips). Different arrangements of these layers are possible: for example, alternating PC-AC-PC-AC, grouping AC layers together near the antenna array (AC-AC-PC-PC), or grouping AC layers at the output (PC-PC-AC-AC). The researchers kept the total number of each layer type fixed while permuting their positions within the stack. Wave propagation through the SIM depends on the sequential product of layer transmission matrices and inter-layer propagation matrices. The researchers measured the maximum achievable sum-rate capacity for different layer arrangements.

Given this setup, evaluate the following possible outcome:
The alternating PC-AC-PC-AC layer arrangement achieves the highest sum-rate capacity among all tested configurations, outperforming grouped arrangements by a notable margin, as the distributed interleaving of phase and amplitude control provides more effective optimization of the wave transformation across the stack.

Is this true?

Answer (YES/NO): NO